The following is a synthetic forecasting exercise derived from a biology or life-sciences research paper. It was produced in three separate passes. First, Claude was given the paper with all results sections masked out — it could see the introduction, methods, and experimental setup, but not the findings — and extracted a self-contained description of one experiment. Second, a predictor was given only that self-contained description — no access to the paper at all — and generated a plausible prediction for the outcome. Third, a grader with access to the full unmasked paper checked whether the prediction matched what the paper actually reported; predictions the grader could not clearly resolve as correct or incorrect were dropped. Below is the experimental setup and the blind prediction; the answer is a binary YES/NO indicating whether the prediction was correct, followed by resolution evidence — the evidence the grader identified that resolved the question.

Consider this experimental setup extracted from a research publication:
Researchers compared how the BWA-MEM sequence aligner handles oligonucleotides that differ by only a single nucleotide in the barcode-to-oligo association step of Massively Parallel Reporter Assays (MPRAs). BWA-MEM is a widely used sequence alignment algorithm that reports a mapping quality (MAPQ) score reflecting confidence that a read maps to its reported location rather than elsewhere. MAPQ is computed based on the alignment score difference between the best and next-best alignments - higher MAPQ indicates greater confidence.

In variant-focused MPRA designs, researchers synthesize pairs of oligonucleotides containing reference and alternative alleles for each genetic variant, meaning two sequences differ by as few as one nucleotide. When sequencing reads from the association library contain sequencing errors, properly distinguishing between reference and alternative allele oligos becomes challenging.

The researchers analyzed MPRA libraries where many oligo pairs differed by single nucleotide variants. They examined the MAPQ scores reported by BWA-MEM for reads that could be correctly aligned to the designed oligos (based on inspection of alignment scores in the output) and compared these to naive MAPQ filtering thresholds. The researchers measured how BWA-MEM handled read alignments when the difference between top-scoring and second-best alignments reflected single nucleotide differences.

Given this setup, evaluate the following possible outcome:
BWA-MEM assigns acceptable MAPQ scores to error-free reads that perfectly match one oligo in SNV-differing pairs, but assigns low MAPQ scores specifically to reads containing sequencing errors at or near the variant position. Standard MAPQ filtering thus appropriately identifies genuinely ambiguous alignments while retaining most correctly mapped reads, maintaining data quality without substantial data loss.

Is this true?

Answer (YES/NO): NO